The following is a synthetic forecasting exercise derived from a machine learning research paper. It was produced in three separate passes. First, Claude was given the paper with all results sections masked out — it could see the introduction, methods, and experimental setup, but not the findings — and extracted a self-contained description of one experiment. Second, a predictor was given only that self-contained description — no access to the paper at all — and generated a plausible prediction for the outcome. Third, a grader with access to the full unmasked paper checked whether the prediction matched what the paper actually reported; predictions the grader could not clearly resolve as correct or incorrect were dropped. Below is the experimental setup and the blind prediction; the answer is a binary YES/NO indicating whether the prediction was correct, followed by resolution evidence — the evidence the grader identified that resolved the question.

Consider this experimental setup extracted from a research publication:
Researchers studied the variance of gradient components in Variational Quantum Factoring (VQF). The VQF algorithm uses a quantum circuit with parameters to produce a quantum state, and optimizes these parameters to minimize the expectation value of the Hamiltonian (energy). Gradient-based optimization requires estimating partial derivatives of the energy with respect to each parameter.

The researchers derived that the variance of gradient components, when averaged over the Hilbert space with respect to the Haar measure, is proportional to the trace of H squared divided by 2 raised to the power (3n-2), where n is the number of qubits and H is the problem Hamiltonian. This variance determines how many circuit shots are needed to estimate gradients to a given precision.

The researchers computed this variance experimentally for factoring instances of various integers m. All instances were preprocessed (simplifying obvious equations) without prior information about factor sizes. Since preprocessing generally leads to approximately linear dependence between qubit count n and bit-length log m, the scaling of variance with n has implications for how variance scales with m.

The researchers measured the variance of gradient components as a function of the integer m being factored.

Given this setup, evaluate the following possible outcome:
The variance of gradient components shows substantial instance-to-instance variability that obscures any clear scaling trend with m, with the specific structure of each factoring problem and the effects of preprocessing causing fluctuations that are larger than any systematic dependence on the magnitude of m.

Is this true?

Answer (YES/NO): NO